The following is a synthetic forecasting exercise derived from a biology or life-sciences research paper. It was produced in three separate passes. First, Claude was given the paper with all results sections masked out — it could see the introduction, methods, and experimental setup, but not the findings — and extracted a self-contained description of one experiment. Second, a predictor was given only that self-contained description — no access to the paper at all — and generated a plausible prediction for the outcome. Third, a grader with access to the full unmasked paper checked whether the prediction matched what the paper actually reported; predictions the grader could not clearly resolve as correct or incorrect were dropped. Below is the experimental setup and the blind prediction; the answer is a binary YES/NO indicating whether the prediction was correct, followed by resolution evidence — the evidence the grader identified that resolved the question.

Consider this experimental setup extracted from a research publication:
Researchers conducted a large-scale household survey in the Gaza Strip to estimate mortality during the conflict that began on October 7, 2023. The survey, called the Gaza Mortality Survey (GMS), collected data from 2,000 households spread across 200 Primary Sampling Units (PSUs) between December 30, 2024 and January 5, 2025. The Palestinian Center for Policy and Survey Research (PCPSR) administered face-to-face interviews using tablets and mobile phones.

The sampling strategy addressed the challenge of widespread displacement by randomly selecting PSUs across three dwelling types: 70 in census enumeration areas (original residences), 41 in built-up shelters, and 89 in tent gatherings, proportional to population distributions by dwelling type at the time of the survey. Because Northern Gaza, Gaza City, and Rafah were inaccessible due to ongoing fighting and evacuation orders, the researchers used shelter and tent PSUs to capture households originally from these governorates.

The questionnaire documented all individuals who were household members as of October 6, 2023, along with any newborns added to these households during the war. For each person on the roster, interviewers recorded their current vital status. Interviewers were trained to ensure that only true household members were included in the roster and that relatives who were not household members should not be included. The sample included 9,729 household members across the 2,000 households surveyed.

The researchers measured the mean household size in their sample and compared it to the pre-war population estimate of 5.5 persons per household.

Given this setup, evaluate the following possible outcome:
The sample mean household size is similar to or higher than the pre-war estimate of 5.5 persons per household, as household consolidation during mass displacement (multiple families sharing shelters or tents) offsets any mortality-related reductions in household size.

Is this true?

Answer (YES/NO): NO